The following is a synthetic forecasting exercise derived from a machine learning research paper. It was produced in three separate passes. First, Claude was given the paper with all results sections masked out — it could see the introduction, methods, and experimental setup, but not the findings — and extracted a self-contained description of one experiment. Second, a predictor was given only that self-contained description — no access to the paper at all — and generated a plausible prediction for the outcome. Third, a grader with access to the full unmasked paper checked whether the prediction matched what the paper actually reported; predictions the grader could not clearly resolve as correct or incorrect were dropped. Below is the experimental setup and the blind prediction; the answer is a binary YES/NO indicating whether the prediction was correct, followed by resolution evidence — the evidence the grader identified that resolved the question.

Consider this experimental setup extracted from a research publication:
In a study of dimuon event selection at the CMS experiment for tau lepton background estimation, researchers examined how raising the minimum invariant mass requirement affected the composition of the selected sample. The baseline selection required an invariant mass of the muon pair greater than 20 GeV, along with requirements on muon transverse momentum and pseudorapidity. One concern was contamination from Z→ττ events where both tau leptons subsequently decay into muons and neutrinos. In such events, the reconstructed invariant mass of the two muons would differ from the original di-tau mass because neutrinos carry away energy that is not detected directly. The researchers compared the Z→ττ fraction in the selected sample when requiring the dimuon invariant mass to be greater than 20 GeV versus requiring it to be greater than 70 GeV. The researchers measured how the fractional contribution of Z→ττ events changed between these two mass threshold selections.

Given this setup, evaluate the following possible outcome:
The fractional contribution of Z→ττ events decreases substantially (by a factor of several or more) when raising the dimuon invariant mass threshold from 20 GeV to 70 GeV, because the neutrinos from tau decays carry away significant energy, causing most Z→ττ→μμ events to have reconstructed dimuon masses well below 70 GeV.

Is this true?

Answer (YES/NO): YES